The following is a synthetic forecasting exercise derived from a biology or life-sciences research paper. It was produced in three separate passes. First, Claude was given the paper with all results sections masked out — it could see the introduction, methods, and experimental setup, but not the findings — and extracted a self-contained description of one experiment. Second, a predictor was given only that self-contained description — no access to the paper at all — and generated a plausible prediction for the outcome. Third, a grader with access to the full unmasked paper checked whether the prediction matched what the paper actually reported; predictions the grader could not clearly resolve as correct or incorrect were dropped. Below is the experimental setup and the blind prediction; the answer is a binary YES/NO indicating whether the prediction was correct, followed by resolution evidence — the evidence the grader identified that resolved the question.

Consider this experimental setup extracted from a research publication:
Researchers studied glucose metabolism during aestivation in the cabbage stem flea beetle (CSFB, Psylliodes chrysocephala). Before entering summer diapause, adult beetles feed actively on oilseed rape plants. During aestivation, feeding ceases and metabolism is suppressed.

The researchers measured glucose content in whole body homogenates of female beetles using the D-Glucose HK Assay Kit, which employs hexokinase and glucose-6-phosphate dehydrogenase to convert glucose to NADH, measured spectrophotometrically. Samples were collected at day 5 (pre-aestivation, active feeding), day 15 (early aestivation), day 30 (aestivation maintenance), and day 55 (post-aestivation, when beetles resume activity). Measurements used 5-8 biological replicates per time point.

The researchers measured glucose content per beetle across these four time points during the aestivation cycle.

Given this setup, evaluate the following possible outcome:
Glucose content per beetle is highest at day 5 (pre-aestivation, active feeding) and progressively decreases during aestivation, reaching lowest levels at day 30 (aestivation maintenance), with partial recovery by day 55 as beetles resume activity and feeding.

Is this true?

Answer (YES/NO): NO